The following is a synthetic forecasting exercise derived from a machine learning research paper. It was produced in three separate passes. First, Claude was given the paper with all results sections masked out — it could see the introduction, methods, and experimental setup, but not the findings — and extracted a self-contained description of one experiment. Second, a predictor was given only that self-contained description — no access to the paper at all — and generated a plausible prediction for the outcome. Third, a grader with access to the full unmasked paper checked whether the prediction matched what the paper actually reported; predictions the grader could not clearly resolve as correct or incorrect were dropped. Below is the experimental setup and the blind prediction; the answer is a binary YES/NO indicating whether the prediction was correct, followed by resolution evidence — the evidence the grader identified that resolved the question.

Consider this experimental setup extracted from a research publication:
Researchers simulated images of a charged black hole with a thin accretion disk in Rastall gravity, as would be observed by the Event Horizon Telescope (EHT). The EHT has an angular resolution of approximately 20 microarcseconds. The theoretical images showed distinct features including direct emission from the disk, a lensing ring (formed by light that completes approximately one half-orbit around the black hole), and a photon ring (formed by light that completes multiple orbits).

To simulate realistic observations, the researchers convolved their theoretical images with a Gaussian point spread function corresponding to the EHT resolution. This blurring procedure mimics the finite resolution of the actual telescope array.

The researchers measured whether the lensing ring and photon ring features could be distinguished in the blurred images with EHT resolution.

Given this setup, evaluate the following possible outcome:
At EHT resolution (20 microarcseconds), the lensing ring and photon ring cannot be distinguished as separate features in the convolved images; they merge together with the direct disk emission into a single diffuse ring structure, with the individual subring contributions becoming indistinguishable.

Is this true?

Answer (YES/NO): YES